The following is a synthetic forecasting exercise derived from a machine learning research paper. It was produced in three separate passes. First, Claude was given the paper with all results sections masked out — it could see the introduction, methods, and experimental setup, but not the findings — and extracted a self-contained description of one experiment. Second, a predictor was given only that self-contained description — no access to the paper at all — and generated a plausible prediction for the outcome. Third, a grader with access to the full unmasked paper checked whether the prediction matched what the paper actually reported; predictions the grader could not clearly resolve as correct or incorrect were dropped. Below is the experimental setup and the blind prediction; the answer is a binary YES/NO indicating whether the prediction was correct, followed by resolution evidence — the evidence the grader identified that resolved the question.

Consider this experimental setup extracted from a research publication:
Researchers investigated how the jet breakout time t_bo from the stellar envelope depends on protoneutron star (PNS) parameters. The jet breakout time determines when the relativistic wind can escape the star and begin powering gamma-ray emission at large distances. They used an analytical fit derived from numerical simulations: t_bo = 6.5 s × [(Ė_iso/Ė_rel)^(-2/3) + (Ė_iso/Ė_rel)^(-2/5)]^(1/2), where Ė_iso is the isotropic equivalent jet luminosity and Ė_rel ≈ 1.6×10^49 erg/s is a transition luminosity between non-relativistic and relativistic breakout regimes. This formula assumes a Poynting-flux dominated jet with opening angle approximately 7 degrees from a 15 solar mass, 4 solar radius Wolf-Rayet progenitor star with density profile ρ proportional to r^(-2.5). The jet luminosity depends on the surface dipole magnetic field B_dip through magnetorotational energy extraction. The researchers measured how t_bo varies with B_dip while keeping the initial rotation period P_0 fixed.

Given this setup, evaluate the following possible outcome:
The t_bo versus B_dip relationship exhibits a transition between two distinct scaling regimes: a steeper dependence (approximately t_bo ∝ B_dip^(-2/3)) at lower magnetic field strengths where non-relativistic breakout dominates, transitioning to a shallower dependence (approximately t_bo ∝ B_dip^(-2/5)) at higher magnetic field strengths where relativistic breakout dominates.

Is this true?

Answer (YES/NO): NO